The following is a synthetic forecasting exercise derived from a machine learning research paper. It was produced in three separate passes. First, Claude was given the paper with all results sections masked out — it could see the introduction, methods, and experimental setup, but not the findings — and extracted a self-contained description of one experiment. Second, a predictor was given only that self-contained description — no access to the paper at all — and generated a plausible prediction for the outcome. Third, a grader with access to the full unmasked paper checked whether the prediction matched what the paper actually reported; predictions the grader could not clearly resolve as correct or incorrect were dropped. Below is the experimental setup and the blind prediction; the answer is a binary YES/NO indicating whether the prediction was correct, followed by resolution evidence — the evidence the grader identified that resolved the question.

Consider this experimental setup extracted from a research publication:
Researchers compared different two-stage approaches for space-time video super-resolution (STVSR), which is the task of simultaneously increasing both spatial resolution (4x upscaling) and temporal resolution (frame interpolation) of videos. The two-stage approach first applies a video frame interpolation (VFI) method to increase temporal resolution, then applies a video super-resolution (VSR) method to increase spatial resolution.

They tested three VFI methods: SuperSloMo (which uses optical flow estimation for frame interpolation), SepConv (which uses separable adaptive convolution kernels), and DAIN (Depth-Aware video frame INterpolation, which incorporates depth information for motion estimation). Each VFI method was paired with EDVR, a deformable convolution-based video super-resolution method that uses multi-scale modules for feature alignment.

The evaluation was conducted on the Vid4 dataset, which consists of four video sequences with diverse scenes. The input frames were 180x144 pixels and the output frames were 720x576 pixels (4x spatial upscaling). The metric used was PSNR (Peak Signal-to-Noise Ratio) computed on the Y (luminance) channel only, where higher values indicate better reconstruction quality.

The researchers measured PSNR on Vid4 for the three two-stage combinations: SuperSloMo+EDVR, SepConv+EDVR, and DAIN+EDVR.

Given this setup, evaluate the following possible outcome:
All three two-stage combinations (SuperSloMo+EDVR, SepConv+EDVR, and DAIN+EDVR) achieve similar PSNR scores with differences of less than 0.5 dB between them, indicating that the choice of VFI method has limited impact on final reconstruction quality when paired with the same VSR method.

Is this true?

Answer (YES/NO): NO